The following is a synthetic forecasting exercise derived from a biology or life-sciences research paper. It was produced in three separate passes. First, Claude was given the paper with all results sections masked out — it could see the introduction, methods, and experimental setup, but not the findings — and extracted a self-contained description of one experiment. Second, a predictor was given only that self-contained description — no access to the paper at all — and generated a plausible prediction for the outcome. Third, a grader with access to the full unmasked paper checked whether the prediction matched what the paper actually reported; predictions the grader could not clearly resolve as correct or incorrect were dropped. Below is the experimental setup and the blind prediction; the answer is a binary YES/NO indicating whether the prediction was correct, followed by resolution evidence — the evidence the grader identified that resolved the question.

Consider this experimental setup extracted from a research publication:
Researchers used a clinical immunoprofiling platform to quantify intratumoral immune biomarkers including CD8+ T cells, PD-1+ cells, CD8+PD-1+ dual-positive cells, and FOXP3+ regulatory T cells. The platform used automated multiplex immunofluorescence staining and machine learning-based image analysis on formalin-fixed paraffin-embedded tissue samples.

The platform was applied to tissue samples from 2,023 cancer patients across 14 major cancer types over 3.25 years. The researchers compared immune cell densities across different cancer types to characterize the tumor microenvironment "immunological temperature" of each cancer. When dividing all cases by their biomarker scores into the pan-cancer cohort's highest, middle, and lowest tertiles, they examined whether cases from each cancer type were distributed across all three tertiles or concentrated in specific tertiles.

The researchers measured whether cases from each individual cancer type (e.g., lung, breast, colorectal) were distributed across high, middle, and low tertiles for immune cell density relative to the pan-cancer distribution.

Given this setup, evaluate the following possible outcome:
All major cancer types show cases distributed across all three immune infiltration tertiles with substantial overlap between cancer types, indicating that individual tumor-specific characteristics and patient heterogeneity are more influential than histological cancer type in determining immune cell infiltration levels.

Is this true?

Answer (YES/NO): NO